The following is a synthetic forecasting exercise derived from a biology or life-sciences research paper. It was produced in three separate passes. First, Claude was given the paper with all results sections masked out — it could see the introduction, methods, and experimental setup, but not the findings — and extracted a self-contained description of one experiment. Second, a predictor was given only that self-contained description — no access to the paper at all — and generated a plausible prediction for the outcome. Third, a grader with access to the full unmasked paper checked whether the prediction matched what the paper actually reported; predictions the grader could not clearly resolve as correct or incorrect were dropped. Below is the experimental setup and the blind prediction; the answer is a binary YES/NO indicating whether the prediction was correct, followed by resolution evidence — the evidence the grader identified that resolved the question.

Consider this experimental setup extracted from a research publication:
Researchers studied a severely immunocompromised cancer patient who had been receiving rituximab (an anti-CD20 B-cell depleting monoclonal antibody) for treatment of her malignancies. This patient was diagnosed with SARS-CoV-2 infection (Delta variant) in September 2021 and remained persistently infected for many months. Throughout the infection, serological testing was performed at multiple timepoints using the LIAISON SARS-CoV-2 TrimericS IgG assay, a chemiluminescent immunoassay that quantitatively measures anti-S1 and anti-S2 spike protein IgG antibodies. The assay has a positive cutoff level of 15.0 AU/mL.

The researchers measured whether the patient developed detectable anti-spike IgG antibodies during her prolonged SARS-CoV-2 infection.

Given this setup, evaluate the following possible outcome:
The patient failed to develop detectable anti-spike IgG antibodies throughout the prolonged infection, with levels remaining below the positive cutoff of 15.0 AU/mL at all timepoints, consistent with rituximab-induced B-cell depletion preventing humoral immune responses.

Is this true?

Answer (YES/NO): NO